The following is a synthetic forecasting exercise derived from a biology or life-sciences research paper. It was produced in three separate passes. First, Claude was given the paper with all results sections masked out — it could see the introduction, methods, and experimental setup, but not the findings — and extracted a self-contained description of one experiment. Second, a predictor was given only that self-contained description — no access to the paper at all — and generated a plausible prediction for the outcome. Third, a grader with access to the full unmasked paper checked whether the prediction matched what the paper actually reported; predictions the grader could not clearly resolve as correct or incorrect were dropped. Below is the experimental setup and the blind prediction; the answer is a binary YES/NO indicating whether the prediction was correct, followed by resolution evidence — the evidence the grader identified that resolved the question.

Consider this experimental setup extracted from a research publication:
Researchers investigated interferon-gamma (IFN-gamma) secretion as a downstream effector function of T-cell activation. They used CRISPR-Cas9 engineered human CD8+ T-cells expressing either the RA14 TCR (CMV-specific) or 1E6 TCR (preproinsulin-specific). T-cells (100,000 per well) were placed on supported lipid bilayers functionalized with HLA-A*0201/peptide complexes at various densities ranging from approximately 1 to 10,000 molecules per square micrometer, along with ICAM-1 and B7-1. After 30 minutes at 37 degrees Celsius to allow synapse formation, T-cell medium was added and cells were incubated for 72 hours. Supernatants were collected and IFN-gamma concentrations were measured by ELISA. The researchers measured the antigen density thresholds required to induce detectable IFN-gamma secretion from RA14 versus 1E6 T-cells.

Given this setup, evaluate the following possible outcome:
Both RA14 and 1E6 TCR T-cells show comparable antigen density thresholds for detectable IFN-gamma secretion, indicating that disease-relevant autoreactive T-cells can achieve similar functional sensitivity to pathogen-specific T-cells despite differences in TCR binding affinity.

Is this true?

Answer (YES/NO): NO